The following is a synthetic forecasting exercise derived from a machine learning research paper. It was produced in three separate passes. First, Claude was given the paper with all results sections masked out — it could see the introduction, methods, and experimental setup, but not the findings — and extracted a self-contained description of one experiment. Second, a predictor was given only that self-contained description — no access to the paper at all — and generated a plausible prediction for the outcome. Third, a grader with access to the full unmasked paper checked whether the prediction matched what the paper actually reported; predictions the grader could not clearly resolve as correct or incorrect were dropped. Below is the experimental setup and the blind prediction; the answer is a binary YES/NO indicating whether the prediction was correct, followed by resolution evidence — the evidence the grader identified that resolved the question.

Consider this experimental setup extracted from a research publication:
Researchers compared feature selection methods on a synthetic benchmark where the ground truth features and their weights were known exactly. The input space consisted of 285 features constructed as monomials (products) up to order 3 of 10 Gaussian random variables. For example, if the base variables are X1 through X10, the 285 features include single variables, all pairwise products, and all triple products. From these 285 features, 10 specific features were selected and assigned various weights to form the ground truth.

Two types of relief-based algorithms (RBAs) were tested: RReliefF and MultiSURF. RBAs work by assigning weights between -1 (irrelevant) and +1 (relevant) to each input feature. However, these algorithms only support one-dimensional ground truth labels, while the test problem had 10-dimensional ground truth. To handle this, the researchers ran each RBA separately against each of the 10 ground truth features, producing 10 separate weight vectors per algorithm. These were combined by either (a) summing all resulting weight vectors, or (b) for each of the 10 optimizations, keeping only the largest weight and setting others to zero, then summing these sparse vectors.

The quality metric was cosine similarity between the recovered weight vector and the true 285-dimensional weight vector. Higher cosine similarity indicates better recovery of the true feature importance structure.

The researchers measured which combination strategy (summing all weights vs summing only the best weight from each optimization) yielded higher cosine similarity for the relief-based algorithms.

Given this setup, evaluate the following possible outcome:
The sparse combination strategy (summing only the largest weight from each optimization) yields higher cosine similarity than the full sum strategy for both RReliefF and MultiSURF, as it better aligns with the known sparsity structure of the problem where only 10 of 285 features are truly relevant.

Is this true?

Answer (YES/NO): YES